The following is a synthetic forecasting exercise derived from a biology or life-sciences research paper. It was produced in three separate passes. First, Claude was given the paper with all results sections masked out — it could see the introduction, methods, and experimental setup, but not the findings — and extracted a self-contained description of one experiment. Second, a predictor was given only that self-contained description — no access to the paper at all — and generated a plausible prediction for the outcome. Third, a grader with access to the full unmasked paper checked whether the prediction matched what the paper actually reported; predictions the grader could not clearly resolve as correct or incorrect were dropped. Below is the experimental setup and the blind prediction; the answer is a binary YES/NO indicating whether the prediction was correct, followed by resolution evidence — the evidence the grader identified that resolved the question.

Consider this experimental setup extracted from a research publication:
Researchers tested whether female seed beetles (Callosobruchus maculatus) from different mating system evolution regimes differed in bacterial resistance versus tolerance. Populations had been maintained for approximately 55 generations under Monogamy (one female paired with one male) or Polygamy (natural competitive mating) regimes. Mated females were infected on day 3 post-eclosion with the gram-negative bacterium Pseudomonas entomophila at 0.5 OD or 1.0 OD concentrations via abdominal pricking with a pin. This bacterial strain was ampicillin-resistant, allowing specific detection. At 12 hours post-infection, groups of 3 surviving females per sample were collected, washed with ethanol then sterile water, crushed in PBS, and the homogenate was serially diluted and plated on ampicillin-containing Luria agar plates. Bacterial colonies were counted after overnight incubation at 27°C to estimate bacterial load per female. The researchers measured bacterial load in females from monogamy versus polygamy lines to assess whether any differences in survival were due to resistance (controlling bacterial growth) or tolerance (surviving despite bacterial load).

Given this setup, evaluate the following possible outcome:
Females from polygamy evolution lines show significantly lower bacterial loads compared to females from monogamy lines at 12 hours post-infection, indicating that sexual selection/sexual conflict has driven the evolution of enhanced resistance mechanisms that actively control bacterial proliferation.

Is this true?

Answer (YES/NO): NO